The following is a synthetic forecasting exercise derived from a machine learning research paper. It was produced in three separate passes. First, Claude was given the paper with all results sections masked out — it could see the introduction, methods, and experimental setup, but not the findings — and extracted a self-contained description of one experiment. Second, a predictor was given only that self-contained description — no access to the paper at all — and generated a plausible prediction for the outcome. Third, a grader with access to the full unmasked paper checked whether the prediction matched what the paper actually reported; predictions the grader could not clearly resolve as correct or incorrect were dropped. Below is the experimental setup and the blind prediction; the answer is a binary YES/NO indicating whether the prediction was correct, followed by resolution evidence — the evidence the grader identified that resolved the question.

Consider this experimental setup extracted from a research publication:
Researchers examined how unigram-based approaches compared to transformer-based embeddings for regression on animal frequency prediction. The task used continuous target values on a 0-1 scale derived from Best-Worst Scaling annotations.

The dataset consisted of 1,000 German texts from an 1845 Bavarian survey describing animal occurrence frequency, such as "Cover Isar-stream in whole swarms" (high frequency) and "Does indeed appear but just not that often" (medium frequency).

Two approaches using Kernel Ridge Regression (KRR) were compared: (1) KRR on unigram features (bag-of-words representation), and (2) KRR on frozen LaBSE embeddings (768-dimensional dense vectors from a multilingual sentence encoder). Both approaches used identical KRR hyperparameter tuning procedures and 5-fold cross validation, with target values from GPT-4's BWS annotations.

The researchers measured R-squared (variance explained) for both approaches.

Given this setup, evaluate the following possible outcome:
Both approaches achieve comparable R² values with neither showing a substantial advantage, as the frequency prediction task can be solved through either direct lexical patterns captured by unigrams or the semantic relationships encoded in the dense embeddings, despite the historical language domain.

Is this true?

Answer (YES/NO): NO